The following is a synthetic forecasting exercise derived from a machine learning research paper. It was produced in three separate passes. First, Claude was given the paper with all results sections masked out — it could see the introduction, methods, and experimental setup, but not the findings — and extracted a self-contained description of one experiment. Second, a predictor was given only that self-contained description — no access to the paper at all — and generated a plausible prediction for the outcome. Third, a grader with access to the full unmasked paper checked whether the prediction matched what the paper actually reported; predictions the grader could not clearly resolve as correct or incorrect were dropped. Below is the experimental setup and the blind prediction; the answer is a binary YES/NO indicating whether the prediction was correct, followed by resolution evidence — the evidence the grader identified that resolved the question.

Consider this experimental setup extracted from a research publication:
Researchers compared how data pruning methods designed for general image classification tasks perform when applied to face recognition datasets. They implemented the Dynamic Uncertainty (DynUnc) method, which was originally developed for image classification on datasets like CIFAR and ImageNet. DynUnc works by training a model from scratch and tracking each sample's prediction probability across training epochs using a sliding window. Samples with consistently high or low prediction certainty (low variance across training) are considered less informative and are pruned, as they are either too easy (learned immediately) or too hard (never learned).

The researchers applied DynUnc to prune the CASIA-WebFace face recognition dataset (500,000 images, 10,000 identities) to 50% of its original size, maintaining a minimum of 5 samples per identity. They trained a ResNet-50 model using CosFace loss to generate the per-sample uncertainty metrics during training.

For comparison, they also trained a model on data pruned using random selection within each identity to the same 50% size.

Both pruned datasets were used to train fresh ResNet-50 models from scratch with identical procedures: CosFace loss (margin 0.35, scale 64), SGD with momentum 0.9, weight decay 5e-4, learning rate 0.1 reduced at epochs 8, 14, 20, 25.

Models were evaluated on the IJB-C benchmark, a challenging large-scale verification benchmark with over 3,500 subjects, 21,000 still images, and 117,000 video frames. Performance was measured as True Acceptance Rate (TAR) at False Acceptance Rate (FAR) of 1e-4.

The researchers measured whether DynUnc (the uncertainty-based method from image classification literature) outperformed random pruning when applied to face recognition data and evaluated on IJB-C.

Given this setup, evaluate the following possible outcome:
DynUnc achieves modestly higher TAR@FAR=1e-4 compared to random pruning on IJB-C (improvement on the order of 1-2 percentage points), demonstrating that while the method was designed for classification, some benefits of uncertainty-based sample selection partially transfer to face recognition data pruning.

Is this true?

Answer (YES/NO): NO